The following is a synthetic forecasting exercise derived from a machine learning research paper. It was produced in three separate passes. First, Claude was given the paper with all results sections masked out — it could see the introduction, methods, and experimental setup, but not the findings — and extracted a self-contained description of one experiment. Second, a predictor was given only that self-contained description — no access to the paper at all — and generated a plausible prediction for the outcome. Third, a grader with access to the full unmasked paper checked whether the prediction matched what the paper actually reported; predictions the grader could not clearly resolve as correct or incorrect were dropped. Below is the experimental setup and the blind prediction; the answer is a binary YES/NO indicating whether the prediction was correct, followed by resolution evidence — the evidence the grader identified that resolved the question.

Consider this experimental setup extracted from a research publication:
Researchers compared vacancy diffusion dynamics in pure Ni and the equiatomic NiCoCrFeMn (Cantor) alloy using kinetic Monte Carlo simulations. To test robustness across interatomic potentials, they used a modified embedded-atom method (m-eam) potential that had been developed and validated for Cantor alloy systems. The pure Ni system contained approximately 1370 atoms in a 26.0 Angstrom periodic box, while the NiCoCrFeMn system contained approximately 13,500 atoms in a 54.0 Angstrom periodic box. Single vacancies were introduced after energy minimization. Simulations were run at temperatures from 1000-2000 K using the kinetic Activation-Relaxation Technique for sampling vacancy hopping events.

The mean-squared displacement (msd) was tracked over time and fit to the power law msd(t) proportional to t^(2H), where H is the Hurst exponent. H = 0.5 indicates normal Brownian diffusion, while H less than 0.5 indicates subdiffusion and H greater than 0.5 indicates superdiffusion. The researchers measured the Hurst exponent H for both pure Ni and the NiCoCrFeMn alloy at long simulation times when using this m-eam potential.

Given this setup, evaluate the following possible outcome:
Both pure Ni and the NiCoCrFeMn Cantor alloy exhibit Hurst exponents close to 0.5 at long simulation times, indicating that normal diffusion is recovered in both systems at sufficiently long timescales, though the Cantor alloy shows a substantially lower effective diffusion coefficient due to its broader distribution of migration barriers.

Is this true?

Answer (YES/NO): NO